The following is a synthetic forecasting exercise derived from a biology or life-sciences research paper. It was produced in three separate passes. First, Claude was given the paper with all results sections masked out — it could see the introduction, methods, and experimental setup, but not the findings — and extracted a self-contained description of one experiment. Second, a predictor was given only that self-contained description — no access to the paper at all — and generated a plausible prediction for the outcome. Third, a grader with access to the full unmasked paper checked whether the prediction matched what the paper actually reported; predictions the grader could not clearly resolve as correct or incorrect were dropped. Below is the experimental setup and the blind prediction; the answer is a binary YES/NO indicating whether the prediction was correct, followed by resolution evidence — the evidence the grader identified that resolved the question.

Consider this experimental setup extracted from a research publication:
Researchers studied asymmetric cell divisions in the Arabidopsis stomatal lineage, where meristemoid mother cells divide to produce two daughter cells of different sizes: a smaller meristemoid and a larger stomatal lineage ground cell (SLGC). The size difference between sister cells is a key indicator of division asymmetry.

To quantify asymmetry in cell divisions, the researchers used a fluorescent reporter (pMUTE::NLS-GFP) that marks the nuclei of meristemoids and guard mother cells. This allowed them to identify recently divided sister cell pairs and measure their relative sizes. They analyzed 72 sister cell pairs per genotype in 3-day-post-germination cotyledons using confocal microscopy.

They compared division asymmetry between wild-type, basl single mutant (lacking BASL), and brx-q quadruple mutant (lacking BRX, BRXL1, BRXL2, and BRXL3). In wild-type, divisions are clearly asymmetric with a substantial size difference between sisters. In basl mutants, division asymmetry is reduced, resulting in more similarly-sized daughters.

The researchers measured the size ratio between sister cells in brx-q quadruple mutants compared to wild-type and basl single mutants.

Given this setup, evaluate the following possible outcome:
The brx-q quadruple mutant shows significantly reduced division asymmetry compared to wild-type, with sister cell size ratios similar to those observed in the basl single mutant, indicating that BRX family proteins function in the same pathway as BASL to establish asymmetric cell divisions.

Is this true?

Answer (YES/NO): YES